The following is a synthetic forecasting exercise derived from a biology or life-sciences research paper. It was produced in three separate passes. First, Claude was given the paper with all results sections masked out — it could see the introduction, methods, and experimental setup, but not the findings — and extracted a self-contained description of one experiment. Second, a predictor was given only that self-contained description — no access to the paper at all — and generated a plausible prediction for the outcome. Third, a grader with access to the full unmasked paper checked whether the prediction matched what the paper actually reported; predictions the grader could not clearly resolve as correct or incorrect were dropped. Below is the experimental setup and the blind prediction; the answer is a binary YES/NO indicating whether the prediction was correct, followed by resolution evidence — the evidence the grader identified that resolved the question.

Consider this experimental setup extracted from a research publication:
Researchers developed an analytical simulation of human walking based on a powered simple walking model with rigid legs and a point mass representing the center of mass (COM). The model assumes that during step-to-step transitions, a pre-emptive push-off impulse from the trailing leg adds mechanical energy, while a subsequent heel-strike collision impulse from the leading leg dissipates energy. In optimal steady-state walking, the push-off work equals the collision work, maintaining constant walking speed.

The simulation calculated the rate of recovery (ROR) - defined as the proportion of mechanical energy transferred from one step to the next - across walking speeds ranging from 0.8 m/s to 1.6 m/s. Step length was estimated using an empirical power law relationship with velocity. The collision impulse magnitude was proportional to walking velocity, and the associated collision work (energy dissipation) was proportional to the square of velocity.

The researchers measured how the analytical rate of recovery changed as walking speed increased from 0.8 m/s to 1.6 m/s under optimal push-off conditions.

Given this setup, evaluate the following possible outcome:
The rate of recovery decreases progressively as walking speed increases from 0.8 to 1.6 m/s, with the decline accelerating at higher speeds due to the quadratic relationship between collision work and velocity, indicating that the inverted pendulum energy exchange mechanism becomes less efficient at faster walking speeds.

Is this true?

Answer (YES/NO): NO